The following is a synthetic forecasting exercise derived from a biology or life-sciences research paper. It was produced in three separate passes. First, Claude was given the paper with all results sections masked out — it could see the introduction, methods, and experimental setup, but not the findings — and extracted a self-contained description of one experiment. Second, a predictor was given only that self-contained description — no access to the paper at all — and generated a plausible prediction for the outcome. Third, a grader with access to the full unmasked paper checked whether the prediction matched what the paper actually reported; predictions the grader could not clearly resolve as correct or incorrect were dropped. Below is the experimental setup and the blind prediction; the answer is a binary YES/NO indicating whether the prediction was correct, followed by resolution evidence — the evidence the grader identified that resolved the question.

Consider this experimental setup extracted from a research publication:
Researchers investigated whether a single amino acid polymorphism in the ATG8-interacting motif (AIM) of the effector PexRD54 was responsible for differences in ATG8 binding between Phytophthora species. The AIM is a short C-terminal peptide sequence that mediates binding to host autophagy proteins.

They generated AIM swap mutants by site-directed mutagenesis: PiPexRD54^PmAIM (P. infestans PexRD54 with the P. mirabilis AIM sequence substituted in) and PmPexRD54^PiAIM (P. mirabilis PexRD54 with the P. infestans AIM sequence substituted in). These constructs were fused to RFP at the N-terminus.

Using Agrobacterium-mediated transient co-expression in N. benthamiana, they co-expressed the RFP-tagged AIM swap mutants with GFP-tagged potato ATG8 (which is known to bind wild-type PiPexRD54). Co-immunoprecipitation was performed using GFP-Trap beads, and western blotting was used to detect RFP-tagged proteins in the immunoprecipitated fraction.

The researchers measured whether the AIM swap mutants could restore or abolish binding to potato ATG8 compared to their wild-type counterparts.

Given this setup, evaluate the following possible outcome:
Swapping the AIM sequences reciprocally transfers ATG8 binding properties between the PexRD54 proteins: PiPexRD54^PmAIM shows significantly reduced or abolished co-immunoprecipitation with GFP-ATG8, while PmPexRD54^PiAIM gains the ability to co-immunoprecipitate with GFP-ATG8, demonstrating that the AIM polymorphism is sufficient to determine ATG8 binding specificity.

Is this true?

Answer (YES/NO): YES